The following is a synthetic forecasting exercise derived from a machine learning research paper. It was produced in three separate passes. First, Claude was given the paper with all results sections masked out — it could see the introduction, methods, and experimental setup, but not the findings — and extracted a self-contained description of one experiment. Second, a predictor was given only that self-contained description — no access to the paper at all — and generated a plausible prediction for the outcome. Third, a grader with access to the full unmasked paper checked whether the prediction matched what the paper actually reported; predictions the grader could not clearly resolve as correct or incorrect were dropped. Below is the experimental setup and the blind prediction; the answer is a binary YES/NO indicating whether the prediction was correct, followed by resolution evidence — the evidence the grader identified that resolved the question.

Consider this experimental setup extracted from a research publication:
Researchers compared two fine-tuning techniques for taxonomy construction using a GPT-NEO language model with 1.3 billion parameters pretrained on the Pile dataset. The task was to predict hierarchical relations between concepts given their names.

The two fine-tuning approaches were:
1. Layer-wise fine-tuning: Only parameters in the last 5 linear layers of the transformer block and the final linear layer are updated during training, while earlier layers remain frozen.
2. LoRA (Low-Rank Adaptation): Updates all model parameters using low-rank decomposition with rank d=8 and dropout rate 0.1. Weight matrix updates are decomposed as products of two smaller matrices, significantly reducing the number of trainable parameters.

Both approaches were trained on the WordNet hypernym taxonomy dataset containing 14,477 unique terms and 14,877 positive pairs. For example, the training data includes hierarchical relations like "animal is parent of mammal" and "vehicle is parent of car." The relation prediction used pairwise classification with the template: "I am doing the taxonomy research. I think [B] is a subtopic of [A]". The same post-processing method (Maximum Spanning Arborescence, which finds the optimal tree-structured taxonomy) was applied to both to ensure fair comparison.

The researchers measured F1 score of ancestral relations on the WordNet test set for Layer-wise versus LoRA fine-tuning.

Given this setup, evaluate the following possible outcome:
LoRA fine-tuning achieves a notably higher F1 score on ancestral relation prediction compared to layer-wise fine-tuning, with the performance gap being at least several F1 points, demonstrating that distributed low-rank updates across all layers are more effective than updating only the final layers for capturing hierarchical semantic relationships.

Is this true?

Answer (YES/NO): NO